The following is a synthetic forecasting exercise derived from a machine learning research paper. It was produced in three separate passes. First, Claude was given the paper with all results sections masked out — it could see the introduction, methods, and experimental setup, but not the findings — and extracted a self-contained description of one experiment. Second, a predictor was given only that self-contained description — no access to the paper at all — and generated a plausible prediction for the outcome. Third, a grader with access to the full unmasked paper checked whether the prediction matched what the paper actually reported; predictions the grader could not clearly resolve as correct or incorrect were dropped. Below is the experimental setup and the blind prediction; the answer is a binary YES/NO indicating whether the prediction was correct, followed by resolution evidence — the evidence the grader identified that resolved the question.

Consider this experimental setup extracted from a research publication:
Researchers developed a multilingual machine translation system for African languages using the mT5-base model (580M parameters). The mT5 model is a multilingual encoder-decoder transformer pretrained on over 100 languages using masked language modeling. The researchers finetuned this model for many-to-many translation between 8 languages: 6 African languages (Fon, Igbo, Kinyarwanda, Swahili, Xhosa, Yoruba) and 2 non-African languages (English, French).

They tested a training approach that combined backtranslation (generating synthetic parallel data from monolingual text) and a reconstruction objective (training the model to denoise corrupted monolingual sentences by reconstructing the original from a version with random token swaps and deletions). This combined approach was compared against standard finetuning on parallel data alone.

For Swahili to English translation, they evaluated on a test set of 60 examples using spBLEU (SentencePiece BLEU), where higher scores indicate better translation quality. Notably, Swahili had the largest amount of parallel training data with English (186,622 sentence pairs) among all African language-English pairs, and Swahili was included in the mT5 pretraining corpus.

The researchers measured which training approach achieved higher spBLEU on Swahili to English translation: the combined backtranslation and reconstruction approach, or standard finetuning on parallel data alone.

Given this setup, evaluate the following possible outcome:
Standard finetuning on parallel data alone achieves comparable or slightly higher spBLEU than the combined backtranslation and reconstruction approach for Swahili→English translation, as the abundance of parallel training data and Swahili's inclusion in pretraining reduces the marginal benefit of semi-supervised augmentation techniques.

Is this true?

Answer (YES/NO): NO